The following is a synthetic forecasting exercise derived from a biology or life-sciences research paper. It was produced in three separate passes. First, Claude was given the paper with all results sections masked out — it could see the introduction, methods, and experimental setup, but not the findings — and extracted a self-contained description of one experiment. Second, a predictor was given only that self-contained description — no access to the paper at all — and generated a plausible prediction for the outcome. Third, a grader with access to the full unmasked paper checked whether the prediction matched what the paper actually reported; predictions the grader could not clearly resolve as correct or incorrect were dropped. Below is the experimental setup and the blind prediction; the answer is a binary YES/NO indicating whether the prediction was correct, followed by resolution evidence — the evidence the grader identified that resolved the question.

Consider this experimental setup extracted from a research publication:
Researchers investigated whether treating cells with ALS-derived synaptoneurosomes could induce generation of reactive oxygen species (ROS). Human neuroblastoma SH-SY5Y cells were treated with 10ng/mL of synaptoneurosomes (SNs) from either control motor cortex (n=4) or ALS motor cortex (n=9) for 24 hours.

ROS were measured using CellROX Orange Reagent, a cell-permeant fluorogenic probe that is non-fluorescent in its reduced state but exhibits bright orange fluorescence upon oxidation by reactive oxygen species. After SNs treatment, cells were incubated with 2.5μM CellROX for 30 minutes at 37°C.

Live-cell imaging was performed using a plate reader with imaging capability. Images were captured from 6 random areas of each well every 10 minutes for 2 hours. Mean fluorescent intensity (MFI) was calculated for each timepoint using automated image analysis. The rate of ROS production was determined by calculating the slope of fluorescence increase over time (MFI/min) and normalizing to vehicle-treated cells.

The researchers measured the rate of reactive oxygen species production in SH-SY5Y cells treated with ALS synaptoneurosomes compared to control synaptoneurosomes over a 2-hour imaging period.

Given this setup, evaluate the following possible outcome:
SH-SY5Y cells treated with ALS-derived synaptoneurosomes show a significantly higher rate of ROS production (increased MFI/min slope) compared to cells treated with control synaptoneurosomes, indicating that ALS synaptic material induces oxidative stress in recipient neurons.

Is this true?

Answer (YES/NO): YES